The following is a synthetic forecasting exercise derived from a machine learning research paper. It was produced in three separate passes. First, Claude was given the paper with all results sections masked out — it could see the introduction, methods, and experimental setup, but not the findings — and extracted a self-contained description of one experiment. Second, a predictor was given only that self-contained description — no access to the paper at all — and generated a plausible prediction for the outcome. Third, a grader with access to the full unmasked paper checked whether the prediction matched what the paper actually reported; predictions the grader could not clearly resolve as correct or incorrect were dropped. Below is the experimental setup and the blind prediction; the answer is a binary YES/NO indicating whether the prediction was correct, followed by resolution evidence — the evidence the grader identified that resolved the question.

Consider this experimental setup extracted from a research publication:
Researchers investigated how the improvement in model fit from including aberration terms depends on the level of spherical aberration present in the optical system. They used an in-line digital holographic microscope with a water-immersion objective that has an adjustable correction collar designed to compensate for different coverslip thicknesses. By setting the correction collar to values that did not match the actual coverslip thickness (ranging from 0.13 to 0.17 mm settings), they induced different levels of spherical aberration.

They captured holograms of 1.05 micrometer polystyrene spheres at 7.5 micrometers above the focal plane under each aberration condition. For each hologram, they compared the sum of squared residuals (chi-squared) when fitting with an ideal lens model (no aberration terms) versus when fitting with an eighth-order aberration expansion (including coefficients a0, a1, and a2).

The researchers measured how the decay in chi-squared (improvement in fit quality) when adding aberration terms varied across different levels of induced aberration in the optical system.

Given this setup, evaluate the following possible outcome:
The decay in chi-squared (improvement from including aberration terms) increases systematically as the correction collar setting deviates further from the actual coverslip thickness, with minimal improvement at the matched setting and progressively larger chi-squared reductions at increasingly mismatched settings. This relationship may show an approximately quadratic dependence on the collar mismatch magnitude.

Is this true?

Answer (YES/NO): YES